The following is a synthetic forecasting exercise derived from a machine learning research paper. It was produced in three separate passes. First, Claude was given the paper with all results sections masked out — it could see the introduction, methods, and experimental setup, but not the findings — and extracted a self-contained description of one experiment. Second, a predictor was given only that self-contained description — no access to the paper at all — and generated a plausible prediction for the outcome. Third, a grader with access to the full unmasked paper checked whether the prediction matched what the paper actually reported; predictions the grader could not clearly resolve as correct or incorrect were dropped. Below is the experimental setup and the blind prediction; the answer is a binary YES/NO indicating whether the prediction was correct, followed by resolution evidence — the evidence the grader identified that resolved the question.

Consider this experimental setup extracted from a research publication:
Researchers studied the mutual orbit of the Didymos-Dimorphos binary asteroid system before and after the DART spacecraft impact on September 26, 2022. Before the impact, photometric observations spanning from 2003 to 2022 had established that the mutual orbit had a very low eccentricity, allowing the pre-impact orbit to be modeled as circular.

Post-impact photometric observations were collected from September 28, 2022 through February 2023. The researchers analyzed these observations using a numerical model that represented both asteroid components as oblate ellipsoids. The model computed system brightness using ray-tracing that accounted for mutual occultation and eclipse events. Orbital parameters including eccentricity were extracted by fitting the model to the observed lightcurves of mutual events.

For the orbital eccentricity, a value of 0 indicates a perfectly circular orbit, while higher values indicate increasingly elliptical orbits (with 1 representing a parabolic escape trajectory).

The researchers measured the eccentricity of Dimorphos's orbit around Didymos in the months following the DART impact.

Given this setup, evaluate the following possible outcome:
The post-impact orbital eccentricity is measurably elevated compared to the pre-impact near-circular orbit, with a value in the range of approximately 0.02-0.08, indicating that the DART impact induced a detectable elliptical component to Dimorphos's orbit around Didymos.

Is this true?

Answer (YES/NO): YES